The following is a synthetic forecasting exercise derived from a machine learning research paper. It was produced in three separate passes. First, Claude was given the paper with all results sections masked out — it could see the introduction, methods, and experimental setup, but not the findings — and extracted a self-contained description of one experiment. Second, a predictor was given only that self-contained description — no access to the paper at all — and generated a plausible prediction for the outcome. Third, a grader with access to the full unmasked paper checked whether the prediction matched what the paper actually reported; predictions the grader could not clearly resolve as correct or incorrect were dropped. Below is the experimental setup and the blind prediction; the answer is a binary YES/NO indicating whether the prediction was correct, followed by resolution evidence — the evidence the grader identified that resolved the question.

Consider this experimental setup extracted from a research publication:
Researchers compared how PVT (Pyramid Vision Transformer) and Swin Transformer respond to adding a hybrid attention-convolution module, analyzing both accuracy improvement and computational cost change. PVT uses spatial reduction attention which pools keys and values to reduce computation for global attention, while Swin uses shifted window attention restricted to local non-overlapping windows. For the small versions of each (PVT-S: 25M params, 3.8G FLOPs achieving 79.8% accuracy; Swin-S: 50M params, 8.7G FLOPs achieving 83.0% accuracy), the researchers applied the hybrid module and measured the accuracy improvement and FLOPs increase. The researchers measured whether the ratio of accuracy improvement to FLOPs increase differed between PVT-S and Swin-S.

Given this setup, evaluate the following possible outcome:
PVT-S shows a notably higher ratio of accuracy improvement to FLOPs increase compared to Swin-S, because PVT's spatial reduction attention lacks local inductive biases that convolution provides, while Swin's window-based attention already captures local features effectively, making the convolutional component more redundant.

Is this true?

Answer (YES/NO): YES